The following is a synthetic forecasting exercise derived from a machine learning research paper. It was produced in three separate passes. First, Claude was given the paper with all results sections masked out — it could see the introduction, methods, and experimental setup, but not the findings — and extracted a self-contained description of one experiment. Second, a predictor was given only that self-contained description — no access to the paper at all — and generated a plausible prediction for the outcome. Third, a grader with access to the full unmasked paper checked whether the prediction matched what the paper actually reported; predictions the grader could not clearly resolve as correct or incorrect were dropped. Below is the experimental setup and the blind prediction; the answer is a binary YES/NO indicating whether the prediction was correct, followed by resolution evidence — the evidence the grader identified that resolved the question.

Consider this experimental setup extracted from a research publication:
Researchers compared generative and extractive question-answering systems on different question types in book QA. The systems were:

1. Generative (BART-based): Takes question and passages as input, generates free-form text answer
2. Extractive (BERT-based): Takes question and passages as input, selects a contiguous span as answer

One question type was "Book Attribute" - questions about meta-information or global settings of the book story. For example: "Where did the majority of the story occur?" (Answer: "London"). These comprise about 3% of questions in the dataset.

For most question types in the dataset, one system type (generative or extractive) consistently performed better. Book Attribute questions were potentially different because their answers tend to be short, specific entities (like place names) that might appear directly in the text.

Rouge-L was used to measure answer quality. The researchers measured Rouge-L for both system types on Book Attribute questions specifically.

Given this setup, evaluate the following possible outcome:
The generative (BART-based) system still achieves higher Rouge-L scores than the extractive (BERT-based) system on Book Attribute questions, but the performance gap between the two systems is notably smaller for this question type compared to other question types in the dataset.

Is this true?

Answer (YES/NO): NO